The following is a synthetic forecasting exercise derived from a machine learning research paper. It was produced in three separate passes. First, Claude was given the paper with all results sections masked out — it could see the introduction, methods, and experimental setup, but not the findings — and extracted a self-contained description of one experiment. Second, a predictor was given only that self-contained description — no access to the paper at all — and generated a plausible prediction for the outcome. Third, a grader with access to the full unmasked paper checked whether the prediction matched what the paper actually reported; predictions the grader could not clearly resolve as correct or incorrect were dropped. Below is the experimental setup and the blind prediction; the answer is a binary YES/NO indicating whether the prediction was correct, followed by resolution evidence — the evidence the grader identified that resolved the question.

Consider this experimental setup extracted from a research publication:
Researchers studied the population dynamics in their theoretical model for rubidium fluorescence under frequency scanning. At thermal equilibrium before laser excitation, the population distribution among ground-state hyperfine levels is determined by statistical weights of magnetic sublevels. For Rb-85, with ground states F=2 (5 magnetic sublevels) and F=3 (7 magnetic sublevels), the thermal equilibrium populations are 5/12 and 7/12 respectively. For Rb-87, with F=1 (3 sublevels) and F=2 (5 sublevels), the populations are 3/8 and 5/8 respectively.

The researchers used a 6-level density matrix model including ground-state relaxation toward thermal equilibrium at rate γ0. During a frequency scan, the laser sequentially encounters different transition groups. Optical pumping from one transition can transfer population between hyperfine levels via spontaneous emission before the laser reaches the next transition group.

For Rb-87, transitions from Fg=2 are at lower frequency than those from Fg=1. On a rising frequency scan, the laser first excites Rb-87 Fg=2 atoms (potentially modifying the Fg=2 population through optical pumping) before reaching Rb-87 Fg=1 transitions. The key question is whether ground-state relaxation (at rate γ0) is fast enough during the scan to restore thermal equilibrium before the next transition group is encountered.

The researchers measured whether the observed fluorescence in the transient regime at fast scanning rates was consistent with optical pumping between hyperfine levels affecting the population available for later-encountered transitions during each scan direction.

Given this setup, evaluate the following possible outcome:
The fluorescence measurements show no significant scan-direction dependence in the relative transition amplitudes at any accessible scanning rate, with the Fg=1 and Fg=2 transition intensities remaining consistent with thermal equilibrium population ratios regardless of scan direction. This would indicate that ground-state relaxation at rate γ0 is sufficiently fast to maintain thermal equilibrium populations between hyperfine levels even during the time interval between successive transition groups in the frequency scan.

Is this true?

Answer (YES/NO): NO